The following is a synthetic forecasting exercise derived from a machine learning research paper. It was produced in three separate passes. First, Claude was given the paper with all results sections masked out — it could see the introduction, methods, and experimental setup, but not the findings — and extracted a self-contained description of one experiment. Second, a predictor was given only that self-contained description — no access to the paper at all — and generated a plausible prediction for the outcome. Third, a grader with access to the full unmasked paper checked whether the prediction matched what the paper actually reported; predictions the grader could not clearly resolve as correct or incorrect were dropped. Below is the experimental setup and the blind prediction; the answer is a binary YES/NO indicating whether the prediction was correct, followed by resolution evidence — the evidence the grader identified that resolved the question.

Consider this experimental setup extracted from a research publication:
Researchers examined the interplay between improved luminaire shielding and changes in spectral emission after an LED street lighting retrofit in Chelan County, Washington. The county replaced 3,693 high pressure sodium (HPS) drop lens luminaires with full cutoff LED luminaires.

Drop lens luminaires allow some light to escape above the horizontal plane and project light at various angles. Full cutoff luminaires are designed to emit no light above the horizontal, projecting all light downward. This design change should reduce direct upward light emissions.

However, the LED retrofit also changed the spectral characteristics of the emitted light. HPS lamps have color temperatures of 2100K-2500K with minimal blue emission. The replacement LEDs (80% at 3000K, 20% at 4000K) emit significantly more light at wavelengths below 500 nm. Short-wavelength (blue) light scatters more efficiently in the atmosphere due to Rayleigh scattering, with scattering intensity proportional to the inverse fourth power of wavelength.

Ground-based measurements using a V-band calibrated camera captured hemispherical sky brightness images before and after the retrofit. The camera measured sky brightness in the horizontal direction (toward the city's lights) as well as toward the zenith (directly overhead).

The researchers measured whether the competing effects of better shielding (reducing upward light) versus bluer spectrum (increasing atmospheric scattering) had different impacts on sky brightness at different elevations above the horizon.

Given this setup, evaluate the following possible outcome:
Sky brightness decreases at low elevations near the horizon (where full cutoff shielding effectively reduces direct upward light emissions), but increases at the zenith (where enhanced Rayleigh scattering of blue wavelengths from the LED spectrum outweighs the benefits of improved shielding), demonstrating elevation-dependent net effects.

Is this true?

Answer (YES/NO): NO